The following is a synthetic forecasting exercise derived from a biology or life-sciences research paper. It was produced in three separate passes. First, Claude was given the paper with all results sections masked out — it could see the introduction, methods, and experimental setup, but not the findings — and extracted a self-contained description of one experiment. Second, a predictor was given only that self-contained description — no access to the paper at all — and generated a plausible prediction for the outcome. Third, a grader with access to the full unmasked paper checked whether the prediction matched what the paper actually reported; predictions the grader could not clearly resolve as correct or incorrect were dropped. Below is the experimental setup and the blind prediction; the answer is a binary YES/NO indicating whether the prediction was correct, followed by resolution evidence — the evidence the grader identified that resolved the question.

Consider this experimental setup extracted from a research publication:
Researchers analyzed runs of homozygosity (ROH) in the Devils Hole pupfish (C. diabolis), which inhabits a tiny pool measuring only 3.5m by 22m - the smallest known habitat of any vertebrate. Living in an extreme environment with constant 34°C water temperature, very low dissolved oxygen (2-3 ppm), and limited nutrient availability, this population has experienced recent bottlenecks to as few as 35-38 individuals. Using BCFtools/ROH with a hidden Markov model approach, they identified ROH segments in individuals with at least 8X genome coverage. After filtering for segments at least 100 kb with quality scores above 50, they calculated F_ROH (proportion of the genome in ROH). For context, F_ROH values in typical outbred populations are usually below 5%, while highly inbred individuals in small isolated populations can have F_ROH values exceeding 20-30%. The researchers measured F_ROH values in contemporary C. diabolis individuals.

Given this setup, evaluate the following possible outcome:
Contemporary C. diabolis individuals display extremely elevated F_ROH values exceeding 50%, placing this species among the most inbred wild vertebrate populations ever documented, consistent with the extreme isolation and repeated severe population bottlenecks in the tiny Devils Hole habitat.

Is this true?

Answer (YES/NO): YES